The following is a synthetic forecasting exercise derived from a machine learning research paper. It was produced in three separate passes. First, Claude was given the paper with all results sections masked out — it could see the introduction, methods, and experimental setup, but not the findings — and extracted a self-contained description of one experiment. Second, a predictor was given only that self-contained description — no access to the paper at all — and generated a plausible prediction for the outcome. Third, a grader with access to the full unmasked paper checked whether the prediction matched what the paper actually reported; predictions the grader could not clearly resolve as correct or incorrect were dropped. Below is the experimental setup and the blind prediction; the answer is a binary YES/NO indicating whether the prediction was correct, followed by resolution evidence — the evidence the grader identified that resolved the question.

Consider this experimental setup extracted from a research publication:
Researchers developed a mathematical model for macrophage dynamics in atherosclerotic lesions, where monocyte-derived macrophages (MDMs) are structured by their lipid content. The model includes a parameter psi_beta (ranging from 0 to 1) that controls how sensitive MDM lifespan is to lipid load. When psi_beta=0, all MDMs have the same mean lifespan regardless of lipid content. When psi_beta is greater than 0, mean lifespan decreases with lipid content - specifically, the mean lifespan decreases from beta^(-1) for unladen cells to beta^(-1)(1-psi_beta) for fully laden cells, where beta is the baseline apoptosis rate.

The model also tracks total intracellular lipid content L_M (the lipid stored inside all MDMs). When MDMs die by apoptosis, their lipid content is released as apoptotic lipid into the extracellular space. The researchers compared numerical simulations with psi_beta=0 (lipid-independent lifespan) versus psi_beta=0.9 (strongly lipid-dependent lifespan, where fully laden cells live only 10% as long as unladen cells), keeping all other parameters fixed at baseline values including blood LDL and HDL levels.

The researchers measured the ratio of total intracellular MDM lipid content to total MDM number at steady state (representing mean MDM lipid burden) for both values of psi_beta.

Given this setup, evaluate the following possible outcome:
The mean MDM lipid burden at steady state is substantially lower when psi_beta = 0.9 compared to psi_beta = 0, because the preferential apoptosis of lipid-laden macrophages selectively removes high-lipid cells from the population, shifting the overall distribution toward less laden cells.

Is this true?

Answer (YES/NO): YES